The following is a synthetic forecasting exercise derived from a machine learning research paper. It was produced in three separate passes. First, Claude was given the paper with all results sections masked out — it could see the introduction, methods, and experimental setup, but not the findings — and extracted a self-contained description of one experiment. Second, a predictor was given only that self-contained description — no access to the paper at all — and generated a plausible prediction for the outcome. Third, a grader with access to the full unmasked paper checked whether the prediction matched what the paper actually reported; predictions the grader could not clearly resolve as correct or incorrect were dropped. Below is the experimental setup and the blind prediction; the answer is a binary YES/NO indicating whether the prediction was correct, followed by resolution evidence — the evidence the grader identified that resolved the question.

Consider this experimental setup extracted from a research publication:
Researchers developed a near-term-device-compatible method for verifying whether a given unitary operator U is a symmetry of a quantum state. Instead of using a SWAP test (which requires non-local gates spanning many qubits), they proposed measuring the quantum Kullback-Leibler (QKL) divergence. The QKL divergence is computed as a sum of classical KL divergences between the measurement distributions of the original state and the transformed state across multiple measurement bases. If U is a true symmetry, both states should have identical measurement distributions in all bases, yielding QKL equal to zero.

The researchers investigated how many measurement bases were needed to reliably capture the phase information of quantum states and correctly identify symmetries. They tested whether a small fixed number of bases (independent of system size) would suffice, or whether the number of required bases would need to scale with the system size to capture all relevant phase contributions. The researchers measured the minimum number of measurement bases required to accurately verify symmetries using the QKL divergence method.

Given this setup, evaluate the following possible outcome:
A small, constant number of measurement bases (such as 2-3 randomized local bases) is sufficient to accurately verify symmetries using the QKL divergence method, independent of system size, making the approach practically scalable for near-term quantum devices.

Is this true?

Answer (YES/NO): YES